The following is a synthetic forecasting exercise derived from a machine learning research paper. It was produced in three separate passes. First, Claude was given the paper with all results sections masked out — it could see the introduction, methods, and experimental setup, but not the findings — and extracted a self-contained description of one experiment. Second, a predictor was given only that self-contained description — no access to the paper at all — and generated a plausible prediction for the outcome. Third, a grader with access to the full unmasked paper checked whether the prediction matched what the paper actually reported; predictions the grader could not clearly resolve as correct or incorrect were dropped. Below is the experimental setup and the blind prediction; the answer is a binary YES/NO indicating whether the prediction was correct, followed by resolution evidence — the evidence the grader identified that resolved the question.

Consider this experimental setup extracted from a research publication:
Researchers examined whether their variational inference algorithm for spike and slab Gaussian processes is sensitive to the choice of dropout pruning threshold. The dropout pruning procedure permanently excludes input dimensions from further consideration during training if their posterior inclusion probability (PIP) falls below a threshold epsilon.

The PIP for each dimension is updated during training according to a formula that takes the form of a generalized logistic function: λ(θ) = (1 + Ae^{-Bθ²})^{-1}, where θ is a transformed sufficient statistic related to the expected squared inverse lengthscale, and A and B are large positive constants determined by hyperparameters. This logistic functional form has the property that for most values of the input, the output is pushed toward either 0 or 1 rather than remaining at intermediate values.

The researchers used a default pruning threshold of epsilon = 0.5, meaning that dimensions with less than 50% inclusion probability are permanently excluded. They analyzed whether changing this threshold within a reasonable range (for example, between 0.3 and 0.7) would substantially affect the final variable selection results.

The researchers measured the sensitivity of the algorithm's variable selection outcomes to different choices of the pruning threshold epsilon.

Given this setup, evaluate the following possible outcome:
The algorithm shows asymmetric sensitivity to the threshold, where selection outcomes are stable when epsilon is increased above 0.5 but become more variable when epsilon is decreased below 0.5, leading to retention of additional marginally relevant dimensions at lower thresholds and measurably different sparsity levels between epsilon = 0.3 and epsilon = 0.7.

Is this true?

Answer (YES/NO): NO